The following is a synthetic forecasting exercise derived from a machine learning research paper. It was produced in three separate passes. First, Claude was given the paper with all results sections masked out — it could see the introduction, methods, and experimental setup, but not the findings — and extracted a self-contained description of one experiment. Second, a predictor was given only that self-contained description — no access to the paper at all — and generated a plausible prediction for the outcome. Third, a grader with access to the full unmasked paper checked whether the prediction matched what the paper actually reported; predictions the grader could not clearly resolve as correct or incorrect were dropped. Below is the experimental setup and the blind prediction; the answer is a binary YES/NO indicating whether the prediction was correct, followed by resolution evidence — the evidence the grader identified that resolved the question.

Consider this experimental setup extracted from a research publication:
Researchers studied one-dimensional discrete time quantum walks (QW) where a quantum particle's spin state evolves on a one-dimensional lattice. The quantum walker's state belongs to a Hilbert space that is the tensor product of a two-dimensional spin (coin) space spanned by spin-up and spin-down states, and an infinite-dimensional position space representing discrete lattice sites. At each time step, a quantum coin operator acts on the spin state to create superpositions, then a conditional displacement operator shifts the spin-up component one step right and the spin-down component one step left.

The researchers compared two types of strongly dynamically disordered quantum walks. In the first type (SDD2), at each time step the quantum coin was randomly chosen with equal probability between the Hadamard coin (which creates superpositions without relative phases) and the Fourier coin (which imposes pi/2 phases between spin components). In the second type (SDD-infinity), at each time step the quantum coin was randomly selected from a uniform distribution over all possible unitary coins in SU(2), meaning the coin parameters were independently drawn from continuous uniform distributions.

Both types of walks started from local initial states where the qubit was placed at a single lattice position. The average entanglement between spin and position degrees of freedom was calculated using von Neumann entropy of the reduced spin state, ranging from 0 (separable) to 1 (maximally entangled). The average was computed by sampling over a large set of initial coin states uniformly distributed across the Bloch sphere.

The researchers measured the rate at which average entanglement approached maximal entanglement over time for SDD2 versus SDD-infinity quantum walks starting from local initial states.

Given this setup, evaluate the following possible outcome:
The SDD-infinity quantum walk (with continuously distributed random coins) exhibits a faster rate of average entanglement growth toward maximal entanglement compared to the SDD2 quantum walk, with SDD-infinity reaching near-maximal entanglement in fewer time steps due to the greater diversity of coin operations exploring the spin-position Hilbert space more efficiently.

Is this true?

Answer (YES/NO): NO